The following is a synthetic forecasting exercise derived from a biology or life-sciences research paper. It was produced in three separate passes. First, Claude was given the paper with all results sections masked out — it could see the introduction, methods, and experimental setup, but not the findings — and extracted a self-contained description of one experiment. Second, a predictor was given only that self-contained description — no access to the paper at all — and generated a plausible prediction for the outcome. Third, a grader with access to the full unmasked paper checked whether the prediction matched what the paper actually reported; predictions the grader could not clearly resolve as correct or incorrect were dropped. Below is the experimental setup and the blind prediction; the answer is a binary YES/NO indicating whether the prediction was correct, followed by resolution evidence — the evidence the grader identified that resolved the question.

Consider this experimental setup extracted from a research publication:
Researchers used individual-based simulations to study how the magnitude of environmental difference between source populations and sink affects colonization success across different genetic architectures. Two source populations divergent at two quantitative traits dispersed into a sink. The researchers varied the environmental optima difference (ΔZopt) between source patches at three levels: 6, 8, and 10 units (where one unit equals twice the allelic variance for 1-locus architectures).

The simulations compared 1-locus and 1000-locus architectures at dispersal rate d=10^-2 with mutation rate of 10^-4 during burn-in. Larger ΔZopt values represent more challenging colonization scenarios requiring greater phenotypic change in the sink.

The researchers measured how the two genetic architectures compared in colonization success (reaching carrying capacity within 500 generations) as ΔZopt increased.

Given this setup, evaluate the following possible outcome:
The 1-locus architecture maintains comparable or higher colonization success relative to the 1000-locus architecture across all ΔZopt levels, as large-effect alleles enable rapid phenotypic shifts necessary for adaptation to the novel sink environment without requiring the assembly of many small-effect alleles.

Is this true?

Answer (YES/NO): YES